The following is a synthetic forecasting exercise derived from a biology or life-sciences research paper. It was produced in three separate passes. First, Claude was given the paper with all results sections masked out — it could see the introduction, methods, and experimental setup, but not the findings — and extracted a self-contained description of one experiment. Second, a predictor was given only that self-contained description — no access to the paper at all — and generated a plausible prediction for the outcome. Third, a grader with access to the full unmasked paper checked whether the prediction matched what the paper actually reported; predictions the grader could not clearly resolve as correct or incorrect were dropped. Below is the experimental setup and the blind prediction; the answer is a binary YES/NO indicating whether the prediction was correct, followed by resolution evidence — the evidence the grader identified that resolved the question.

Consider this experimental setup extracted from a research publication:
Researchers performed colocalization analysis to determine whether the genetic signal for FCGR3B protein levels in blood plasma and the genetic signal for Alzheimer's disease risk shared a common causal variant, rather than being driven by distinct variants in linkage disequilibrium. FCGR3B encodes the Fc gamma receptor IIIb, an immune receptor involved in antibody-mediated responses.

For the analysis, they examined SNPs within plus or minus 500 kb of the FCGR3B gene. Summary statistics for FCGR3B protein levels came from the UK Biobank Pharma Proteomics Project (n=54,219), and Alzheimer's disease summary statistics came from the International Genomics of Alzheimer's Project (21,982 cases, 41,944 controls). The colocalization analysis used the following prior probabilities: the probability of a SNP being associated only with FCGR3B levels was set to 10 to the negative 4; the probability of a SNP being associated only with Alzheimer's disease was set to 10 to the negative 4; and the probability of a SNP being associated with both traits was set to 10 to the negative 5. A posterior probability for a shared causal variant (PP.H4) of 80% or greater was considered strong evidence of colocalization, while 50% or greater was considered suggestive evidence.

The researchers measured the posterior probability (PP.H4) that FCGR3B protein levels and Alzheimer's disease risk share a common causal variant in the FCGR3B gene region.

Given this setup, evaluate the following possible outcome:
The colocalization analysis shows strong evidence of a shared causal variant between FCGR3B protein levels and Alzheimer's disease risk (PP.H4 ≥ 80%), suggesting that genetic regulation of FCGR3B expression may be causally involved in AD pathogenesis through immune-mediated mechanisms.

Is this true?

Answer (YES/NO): NO